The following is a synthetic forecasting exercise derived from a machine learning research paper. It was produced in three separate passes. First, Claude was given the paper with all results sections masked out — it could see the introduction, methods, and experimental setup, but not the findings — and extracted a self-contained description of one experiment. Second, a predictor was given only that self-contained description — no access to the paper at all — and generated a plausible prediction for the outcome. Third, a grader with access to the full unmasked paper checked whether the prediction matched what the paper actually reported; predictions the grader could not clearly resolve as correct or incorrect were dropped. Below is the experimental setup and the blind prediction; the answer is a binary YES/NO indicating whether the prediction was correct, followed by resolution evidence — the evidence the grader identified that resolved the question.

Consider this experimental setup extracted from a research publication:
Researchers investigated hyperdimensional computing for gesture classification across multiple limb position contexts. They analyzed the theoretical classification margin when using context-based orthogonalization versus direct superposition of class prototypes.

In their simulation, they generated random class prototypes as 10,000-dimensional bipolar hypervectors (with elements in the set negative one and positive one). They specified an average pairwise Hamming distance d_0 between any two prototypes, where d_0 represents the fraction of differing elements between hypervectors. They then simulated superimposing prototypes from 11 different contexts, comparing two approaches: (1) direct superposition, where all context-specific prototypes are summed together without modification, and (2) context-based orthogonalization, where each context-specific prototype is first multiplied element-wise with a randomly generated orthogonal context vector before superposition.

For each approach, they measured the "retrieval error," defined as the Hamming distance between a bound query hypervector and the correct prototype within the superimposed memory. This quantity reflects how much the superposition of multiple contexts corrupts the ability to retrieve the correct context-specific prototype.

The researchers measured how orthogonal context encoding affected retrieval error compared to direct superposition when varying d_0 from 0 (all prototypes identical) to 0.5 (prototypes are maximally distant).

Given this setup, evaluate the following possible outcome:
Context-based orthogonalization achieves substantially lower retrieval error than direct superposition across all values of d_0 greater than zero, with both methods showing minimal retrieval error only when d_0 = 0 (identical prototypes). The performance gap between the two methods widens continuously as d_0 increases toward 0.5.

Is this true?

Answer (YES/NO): NO